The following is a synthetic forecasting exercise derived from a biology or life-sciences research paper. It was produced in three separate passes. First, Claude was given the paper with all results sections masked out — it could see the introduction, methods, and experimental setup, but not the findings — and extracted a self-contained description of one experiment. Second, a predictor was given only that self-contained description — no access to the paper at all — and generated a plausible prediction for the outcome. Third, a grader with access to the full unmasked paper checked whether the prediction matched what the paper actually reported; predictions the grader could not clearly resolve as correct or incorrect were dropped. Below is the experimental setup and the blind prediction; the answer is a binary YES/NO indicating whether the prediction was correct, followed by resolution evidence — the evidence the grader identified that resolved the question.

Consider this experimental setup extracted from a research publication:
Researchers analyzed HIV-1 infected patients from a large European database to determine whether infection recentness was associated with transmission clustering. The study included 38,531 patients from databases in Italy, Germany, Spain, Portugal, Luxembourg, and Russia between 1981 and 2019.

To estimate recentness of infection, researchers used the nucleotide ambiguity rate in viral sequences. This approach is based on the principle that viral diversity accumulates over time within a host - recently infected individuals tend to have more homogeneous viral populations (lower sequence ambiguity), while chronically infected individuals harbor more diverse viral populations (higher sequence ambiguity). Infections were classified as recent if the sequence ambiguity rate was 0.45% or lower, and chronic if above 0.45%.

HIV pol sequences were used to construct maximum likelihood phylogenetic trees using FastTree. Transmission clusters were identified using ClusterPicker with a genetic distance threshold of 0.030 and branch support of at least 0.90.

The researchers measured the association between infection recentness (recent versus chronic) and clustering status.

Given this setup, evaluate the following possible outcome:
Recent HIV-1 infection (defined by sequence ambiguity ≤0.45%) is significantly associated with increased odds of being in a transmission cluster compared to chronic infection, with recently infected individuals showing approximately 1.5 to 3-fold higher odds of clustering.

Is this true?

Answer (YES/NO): YES